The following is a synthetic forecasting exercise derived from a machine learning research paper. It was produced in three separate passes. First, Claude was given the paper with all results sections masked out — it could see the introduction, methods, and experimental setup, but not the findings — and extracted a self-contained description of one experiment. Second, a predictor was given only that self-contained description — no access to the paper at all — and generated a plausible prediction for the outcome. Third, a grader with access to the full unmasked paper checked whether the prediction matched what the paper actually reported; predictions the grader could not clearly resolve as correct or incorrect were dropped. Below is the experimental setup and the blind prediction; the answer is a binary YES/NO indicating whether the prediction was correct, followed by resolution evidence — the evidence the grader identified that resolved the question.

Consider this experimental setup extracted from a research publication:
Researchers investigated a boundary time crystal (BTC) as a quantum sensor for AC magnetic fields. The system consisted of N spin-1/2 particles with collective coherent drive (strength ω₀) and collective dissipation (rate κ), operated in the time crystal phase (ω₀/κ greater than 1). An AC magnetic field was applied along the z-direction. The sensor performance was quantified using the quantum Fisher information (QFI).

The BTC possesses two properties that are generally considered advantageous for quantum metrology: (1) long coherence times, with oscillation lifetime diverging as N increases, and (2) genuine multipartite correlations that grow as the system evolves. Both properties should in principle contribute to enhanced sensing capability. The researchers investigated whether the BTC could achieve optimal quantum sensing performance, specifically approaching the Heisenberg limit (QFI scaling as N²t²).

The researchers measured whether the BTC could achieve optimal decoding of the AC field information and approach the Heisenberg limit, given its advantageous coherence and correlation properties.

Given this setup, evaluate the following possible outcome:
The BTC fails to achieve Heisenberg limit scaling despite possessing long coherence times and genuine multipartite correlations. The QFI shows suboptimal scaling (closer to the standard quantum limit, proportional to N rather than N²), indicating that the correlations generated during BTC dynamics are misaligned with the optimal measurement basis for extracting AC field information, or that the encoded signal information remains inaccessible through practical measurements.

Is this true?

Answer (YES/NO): NO